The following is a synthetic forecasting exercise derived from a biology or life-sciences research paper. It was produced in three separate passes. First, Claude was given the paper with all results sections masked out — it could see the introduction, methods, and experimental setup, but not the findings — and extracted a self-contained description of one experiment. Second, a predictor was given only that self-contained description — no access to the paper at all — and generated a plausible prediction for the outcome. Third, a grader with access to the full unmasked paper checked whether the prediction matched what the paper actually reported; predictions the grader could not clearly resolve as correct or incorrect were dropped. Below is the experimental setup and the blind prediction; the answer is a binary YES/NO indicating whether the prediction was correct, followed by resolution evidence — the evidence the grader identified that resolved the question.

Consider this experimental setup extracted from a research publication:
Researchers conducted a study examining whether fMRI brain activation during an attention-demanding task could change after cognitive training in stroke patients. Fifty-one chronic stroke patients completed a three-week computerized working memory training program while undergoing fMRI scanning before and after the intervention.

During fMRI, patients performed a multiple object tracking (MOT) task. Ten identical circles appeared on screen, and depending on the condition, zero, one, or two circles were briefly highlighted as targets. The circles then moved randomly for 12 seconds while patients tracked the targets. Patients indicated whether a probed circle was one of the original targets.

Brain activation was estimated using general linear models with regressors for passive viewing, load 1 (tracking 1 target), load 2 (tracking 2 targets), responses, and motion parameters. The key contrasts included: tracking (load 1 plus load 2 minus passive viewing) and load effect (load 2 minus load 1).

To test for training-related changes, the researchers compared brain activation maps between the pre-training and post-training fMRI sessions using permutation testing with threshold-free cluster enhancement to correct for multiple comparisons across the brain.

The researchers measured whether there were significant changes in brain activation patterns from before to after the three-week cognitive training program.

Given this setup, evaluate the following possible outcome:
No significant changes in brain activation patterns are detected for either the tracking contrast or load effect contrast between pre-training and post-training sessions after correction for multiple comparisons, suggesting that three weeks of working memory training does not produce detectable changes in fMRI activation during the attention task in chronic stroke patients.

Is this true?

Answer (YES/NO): YES